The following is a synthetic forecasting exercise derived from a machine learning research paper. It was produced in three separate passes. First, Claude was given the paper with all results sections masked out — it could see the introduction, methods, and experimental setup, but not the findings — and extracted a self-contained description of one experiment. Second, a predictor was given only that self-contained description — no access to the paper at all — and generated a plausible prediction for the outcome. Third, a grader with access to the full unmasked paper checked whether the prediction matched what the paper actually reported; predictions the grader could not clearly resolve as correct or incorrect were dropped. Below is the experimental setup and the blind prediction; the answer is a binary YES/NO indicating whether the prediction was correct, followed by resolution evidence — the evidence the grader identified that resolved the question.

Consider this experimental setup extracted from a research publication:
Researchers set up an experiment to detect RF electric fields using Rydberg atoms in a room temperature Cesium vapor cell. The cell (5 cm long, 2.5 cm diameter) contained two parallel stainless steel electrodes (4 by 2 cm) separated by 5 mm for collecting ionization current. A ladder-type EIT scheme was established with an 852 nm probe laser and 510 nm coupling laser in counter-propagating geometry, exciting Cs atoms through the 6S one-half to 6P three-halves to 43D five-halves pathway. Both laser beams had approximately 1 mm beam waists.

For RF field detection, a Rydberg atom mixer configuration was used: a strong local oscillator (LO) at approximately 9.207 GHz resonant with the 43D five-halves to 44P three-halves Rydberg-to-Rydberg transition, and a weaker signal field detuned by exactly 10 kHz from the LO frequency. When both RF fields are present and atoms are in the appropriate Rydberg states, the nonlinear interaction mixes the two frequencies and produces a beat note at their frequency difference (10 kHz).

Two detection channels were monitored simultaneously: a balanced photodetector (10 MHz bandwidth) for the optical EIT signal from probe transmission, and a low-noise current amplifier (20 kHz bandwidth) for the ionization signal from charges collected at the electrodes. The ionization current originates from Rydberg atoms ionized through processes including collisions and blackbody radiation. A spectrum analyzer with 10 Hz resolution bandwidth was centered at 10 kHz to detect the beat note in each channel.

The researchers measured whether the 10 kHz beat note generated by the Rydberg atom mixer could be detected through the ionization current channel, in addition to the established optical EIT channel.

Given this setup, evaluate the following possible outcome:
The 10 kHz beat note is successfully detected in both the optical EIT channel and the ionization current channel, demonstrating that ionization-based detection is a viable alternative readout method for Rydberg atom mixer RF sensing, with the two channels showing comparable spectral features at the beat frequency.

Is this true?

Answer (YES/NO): NO